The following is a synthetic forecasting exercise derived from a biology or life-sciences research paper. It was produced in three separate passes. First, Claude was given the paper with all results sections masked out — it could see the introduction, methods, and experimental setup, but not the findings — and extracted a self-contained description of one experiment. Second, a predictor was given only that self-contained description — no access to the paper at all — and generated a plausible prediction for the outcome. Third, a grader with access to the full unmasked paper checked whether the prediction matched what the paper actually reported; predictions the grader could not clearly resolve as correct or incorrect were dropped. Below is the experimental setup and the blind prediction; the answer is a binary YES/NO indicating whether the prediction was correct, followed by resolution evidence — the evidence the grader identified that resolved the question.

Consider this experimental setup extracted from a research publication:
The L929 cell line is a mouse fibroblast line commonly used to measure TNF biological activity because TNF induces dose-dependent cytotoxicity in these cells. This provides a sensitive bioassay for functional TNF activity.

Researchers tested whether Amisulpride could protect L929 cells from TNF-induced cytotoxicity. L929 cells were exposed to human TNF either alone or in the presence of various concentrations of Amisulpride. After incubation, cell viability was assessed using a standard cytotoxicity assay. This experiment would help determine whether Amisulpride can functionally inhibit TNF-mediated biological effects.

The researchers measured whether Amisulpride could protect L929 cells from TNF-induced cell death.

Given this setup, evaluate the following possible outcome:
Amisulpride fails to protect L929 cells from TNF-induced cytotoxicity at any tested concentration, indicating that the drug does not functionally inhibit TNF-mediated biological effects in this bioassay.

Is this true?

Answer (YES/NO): NO